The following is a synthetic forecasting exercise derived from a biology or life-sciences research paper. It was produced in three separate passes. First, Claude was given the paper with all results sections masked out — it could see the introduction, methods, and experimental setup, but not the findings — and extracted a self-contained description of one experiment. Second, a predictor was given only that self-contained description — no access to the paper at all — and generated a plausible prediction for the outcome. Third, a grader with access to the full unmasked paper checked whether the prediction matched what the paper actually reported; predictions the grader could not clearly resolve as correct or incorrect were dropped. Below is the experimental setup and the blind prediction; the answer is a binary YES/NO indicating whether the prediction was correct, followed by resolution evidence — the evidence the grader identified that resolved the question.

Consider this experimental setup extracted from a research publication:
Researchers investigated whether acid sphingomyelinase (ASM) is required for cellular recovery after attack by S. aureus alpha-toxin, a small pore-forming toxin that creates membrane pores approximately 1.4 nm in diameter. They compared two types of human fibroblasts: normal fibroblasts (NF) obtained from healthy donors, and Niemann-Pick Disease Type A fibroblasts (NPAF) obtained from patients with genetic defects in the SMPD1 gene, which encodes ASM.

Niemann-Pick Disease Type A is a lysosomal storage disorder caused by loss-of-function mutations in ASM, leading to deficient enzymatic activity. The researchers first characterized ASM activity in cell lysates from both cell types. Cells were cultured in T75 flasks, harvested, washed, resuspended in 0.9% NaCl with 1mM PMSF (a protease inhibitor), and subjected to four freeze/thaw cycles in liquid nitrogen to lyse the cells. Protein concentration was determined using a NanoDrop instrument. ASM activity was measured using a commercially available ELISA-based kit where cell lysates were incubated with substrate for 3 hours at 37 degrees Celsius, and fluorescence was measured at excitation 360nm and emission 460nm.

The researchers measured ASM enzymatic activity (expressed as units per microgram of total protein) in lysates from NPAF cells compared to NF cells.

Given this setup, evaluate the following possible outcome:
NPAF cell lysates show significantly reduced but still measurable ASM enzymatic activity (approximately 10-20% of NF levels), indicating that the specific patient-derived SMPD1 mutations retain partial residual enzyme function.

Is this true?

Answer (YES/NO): NO